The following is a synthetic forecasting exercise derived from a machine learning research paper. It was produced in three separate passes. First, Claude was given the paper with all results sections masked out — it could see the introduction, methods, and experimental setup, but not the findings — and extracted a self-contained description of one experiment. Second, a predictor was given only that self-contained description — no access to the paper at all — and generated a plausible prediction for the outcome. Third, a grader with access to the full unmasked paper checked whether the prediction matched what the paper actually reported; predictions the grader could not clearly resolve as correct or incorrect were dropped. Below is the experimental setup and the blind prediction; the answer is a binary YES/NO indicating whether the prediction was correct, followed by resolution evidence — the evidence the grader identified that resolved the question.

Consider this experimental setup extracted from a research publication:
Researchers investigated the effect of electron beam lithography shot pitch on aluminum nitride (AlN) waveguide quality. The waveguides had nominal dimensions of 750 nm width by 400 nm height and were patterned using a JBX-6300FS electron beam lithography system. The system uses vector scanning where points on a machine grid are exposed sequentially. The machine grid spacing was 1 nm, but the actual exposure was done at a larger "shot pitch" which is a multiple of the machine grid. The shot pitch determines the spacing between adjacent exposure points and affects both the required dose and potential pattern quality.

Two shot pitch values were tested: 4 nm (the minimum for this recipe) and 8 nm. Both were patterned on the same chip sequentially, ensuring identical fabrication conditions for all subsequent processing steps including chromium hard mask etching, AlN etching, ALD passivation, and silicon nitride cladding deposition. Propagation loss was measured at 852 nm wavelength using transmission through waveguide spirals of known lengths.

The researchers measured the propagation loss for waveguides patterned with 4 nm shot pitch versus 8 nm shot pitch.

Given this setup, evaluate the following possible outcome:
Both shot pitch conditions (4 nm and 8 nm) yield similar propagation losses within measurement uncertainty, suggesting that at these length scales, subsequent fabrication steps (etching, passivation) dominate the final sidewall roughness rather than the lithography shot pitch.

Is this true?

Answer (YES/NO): NO